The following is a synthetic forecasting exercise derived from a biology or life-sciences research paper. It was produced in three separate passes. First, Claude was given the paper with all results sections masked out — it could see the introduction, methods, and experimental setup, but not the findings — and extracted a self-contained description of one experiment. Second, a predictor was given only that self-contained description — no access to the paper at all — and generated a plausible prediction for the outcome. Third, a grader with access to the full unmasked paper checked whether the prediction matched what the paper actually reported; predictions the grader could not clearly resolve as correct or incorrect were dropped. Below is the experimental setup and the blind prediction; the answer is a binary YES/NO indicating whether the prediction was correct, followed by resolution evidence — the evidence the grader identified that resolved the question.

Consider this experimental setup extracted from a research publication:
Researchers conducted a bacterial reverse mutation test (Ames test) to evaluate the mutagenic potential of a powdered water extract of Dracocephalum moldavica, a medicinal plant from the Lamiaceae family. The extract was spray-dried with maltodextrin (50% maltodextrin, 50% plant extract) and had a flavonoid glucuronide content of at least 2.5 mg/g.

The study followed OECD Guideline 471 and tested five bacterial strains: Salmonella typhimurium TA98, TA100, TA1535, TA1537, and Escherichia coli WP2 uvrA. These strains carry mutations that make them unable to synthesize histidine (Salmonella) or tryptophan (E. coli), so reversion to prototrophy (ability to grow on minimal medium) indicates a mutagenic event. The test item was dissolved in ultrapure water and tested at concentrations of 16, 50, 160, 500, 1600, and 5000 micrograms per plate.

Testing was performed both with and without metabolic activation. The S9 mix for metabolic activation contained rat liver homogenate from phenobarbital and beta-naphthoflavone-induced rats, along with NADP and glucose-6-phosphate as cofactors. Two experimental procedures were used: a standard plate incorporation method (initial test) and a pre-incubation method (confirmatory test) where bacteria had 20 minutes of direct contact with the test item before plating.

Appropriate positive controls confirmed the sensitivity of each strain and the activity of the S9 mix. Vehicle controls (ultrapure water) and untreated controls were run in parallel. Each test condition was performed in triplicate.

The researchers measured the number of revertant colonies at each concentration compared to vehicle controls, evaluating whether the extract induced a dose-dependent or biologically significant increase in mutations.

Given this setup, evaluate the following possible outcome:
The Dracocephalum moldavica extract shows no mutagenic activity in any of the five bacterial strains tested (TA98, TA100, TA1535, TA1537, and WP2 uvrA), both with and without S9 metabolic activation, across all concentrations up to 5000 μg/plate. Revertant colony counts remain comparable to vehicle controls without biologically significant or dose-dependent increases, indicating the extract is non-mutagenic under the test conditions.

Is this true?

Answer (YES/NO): YES